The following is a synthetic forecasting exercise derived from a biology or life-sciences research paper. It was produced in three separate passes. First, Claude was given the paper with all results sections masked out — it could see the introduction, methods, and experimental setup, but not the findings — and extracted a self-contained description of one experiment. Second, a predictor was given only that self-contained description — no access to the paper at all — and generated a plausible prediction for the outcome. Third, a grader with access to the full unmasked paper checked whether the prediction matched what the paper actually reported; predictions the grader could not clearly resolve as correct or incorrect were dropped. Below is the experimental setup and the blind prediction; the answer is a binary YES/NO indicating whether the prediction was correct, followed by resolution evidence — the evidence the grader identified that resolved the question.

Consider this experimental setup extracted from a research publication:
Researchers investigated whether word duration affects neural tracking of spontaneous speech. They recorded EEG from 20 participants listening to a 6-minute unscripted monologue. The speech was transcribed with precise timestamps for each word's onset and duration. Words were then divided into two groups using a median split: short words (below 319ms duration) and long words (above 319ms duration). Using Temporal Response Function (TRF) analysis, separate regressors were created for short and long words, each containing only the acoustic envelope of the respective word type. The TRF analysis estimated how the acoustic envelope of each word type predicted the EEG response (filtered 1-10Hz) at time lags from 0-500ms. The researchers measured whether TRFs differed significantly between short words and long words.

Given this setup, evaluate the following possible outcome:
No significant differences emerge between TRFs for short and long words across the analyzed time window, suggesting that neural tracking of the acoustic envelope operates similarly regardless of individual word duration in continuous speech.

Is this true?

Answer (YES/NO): YES